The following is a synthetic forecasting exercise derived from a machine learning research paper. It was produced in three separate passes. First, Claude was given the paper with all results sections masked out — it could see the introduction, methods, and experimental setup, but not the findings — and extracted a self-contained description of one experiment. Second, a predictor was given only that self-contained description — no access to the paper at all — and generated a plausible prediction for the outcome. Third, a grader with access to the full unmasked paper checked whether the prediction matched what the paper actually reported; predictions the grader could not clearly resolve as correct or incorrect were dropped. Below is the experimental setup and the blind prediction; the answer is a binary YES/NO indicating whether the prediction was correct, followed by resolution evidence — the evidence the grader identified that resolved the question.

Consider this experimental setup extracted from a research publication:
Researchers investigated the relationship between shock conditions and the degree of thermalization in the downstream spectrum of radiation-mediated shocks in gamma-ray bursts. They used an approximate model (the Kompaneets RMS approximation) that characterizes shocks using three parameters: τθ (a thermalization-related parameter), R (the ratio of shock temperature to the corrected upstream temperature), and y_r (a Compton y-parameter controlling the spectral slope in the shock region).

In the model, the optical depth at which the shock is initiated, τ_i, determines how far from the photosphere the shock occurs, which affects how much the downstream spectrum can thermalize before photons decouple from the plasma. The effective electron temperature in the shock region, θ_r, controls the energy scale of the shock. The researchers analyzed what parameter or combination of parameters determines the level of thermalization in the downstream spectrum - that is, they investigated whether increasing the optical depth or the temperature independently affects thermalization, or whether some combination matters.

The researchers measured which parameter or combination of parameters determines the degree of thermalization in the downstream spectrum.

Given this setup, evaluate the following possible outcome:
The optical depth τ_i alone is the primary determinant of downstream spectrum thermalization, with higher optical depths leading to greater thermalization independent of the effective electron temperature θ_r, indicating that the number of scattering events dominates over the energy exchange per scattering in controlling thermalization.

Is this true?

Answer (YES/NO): NO